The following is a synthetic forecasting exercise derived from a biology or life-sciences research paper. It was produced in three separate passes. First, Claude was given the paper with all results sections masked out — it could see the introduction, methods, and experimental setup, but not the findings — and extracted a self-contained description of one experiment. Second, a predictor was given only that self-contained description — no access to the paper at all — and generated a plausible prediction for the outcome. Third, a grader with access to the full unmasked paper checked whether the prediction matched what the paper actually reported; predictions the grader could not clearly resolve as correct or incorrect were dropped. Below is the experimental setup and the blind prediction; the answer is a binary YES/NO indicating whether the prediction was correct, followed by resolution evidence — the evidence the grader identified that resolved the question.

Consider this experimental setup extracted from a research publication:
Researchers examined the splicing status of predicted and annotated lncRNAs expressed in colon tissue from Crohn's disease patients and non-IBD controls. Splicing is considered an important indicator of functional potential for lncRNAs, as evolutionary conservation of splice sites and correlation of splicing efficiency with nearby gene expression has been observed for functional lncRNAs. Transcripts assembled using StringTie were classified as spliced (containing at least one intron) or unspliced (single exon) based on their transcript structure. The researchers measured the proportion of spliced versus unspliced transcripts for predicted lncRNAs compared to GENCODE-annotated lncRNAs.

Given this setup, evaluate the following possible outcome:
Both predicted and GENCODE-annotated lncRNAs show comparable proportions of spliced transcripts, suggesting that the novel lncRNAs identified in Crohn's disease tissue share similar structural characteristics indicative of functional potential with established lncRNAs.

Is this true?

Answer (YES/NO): YES